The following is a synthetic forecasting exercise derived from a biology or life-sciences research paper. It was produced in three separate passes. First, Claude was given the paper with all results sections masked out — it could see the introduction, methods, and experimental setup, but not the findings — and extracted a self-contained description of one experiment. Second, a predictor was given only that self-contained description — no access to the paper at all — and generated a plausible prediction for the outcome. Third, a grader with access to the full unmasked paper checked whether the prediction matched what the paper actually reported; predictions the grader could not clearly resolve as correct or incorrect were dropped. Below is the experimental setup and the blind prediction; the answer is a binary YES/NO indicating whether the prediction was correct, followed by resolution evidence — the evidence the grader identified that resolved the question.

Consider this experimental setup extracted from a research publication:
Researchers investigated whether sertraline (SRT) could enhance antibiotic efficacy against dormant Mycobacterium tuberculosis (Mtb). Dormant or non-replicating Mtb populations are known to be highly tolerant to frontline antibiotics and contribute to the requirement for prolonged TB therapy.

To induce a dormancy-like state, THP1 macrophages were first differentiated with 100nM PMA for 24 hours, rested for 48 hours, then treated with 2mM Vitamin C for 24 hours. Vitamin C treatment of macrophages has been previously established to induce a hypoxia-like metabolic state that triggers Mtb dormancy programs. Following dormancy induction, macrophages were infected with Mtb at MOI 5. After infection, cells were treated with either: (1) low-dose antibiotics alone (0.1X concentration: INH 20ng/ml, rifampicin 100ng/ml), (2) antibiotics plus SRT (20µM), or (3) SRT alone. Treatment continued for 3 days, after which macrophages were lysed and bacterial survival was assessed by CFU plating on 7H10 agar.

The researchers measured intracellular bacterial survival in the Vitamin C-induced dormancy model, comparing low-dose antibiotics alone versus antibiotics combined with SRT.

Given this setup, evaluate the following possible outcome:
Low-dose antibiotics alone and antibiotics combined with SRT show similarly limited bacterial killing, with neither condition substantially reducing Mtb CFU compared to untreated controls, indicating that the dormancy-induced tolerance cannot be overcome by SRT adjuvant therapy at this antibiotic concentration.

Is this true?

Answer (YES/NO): NO